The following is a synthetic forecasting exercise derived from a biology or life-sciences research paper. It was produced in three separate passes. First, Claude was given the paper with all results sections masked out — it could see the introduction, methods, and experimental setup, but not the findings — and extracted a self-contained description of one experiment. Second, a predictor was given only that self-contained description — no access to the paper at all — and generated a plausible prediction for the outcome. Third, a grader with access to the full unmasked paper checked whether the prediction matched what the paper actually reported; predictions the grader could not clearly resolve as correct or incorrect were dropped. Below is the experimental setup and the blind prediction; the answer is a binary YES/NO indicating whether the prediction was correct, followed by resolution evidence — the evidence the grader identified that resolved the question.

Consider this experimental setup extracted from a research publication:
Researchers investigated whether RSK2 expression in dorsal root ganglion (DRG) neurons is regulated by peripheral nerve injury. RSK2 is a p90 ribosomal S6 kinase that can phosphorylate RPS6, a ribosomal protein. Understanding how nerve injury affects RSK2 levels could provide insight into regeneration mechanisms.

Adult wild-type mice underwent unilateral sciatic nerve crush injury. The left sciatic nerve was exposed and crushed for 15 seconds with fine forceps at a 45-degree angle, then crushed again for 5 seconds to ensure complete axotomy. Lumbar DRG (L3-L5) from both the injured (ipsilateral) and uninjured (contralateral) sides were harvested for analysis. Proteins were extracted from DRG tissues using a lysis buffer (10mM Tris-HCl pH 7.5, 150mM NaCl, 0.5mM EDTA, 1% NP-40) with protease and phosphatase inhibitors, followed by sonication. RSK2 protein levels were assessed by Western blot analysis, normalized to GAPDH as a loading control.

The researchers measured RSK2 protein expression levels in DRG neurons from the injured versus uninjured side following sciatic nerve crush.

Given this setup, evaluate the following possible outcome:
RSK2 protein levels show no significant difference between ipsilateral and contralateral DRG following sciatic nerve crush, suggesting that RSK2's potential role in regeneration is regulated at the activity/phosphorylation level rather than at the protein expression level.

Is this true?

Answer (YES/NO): NO